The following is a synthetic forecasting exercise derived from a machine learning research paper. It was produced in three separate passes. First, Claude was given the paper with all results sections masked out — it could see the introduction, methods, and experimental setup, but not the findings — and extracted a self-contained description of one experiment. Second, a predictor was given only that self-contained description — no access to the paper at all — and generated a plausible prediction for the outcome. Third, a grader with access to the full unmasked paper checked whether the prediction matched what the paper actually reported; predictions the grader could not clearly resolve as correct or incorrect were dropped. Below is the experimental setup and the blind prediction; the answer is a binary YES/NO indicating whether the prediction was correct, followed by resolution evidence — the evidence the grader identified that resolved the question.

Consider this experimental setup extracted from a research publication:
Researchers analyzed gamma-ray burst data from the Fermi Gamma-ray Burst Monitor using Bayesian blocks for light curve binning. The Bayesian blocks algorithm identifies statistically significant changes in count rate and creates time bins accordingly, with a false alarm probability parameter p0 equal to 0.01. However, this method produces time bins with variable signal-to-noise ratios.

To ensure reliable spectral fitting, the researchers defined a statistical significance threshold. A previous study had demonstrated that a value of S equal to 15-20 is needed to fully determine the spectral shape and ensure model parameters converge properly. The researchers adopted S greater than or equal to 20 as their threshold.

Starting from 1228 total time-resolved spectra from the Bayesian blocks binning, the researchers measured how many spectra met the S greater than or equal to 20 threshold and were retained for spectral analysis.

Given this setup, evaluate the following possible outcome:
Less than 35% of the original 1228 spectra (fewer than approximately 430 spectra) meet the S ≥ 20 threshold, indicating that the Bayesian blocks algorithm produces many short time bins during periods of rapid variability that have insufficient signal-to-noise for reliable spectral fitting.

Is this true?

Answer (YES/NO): NO